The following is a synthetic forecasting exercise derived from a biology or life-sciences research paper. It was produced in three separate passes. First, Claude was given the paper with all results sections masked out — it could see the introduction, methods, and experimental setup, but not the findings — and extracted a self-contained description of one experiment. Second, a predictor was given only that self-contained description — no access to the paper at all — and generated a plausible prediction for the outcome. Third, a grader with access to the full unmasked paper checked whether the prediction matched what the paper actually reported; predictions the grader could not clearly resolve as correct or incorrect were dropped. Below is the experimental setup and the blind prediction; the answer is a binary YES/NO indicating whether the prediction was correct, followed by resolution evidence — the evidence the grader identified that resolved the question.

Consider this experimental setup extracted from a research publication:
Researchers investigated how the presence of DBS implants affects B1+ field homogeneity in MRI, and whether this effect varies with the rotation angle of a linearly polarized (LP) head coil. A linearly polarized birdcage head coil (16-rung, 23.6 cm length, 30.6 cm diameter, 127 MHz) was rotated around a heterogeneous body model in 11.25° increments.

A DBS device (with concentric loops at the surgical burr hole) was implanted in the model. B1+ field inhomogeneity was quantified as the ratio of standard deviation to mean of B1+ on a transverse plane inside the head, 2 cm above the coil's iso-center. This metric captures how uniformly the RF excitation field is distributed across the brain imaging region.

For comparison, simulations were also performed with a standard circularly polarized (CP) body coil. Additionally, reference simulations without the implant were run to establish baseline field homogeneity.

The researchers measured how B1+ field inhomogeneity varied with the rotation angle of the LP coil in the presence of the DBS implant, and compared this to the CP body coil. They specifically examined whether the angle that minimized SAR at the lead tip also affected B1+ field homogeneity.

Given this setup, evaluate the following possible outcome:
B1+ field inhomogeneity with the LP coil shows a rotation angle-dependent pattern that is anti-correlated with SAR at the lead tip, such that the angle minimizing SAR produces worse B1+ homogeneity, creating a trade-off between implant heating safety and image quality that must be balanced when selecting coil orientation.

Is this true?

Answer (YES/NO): NO